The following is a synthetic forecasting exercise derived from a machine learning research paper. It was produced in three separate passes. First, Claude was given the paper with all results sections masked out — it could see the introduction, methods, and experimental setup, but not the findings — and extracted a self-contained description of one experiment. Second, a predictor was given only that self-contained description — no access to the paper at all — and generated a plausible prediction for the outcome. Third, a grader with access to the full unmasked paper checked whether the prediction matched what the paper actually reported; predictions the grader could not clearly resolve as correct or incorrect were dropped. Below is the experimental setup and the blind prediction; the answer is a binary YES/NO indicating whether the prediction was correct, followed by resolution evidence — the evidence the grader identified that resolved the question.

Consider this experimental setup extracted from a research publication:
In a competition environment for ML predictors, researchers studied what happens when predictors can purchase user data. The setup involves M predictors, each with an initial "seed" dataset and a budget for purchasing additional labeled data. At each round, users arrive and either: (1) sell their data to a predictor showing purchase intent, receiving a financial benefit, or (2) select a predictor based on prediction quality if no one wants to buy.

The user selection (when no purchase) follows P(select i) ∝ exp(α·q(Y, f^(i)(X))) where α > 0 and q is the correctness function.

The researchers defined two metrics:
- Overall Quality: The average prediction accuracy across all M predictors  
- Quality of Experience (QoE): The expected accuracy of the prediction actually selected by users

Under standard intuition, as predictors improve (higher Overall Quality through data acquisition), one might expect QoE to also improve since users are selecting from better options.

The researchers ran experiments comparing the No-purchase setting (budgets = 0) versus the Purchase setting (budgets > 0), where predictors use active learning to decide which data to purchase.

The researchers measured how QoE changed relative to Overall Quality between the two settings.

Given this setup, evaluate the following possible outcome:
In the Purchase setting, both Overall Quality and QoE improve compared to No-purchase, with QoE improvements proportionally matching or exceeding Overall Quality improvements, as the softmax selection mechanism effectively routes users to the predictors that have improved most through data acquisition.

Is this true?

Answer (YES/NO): NO